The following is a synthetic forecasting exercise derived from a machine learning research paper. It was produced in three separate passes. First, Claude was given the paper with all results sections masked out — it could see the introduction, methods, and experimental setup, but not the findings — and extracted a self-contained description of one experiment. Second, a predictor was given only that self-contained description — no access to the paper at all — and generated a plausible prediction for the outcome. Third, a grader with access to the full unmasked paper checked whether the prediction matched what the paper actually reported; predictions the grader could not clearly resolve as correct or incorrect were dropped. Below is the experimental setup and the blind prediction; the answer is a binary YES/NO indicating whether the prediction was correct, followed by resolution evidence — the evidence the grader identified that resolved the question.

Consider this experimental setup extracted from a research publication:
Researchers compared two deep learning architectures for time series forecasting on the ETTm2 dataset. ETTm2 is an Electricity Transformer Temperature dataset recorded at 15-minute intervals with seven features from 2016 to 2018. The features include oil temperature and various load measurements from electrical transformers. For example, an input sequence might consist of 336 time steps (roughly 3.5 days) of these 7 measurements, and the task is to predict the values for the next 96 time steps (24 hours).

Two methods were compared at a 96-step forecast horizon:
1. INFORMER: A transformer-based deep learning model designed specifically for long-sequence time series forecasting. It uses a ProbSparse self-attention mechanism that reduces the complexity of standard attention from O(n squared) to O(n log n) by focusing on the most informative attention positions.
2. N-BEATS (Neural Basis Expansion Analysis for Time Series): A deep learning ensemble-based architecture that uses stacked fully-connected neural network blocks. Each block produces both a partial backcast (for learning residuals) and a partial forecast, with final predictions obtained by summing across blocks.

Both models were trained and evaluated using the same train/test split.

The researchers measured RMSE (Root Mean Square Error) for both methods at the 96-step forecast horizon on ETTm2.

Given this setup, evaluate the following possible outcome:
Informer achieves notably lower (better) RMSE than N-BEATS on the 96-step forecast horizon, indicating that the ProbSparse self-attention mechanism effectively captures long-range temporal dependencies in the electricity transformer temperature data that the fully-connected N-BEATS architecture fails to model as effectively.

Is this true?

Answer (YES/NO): NO